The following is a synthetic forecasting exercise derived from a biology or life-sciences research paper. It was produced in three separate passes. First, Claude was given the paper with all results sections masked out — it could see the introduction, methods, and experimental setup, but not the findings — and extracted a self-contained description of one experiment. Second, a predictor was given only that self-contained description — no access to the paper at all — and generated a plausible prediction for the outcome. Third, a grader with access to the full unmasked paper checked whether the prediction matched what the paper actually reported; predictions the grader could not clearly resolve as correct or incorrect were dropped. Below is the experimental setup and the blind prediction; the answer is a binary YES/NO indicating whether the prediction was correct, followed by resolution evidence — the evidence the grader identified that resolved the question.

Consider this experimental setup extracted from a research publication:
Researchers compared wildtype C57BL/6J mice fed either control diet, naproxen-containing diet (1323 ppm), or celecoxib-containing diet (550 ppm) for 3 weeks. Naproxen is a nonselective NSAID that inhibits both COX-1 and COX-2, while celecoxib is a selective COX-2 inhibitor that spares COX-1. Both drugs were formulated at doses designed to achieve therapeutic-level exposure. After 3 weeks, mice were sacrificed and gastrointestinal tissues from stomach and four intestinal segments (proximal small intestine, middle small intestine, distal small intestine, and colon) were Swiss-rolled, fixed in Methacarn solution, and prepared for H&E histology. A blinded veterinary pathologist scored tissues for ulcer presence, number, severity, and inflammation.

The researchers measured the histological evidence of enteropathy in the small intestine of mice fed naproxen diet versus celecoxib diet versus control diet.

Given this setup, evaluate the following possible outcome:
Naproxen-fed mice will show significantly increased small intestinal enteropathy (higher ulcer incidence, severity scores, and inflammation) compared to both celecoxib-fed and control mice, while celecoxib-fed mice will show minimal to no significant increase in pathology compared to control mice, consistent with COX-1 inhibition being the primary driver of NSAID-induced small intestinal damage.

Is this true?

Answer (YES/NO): YES